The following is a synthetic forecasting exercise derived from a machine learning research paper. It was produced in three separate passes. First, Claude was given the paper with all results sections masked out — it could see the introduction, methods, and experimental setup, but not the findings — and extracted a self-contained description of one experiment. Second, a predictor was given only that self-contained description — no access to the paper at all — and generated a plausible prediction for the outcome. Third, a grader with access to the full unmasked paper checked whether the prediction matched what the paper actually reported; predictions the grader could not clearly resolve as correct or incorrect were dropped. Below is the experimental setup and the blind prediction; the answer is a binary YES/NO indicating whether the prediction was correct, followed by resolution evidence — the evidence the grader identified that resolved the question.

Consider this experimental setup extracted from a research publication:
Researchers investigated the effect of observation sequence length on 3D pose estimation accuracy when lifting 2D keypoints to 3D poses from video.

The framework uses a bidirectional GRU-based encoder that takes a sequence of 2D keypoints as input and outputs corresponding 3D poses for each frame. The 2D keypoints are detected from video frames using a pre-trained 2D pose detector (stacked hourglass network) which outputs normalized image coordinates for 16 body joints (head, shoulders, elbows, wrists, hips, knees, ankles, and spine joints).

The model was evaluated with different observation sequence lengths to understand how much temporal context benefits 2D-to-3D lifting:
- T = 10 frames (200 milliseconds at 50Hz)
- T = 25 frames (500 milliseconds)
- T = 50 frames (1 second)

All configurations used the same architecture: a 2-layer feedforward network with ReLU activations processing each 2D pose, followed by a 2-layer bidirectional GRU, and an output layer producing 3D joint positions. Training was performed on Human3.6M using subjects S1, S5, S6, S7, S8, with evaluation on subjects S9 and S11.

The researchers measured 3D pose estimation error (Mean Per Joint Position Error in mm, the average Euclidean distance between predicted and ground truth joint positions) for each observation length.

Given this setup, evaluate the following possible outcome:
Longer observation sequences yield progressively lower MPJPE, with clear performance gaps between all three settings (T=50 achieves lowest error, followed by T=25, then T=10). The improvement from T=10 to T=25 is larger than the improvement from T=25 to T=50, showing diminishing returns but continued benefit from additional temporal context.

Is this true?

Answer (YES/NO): NO